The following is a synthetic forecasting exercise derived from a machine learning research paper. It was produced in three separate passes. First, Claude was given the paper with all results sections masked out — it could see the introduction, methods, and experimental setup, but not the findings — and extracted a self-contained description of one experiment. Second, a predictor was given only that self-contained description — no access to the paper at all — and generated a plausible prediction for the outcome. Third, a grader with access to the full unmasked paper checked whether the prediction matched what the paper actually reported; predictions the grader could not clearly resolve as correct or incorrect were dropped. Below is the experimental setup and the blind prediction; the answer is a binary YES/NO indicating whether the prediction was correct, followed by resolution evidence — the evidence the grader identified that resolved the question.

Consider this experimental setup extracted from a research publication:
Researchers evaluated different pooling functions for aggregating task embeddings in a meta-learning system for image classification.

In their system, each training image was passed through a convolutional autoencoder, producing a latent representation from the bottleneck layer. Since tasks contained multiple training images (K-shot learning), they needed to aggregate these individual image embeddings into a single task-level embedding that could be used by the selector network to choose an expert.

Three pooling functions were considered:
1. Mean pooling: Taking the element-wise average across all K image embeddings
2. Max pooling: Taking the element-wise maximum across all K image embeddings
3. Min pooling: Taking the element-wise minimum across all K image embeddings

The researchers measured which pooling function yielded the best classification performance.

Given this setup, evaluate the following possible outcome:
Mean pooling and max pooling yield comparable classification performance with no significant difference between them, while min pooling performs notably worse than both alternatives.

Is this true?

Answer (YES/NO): NO